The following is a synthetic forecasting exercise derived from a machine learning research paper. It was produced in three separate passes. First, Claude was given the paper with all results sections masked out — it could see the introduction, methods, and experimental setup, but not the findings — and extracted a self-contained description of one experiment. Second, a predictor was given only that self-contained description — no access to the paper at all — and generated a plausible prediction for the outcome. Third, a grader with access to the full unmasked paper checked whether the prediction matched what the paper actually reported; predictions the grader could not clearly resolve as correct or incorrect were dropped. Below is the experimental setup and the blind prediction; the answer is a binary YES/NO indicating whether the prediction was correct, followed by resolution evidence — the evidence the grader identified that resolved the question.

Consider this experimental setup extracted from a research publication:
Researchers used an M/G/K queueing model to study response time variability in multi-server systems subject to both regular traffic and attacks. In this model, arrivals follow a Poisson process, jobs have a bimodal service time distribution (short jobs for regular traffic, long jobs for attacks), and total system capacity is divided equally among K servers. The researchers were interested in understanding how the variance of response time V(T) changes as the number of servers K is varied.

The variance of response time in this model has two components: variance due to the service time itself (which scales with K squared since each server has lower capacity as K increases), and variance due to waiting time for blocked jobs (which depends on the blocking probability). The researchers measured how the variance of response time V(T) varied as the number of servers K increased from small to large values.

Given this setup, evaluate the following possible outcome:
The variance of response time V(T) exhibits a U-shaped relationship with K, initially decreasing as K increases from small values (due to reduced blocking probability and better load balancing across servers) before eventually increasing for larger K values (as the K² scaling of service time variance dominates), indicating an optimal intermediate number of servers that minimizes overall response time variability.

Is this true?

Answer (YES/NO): YES